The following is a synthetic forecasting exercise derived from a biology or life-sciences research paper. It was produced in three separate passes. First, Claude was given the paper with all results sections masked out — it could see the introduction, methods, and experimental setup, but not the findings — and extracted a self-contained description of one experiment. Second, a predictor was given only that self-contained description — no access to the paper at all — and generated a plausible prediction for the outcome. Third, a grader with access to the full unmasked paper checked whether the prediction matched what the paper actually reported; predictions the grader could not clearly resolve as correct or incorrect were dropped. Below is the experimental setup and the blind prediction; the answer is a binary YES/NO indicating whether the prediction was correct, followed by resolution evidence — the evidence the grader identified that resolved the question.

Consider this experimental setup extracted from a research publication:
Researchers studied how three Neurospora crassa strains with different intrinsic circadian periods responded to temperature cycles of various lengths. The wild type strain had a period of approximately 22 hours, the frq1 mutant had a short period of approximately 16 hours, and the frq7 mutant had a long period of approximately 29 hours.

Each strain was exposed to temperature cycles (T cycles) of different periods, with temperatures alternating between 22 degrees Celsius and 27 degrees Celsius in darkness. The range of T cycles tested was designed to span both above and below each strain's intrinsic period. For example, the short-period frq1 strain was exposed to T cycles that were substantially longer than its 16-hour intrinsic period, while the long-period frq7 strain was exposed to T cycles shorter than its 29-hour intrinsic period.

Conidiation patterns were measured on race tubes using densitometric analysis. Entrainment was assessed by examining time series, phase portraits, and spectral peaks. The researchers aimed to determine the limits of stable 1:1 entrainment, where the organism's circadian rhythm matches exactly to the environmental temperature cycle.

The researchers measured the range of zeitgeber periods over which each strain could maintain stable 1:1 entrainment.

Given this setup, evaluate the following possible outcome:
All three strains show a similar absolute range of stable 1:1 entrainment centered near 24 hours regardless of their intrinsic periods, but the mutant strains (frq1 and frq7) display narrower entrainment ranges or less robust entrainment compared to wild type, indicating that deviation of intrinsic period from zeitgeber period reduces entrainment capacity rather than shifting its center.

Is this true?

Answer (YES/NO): NO